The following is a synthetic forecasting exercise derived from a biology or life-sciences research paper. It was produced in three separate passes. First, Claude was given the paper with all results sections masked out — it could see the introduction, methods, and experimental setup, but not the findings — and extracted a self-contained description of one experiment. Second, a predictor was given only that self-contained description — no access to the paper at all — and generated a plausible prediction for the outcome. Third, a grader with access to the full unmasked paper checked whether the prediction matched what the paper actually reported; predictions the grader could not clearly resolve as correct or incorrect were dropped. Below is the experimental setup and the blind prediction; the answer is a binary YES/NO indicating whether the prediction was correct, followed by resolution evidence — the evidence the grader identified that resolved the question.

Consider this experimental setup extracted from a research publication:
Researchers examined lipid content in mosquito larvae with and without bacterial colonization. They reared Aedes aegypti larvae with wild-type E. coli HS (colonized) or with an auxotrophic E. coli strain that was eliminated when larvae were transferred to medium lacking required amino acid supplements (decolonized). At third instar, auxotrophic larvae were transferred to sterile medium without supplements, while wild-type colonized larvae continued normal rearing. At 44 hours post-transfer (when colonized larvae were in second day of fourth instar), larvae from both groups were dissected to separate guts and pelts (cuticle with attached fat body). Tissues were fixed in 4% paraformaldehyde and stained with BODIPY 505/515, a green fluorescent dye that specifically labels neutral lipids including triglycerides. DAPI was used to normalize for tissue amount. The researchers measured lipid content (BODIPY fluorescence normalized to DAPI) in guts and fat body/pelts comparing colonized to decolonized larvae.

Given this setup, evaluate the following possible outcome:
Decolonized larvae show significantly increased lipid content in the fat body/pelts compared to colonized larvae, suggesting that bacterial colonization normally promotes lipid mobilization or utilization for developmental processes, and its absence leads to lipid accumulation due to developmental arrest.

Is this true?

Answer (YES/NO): NO